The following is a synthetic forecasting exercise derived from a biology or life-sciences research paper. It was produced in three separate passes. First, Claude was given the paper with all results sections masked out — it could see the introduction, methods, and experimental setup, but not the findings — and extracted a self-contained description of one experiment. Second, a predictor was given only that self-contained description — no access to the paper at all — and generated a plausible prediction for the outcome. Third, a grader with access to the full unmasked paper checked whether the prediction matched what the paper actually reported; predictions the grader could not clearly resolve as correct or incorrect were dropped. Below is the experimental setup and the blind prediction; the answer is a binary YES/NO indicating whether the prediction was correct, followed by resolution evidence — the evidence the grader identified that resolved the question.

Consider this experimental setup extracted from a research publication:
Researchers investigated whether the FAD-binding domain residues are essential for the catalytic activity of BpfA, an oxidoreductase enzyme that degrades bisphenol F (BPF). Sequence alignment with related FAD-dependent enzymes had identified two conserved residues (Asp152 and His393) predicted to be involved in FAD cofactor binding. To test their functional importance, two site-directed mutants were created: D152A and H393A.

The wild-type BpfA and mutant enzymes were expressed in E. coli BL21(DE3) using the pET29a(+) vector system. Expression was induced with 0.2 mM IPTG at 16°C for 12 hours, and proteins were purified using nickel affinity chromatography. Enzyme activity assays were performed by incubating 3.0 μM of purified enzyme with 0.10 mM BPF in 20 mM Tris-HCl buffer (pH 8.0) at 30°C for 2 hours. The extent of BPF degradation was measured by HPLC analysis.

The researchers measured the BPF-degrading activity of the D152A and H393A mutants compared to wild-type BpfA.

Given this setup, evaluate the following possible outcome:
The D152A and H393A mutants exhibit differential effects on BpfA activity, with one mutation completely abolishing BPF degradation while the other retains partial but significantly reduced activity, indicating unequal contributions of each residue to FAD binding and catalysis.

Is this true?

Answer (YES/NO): NO